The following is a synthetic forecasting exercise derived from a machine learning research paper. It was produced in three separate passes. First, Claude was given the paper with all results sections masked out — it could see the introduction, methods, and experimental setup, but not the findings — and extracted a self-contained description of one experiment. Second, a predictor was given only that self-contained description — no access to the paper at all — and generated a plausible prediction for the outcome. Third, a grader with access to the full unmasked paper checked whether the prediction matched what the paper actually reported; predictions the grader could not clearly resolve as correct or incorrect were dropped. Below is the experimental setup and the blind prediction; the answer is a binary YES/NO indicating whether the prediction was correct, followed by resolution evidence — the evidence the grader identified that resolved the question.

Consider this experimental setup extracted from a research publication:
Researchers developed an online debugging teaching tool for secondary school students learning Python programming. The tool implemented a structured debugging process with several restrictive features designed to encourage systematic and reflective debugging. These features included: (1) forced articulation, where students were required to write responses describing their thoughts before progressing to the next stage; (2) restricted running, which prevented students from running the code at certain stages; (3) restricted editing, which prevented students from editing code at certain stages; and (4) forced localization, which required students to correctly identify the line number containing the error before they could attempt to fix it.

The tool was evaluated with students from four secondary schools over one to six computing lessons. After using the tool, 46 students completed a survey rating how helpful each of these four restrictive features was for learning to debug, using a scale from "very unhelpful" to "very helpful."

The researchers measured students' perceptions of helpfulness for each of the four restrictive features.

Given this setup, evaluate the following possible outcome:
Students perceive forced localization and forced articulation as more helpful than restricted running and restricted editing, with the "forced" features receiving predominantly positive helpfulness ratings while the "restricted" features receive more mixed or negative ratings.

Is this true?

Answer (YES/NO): NO